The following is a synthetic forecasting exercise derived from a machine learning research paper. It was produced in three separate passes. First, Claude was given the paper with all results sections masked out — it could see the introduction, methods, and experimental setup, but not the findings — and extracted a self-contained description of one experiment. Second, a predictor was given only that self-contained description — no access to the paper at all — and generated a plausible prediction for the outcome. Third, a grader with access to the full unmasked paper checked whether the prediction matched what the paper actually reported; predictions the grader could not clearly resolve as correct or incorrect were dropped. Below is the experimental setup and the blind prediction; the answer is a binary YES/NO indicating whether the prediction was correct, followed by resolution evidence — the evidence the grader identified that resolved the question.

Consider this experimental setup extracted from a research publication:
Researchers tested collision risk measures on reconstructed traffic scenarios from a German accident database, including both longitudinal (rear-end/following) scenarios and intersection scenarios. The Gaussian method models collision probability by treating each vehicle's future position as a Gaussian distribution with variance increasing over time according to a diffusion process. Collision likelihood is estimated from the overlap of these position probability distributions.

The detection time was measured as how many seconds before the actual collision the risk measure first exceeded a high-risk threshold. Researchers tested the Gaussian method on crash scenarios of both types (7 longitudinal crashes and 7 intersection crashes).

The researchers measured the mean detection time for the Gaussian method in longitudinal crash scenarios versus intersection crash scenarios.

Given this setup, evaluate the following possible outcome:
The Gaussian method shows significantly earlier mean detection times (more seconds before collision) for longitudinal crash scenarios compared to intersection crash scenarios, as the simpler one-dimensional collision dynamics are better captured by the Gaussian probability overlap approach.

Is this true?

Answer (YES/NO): YES